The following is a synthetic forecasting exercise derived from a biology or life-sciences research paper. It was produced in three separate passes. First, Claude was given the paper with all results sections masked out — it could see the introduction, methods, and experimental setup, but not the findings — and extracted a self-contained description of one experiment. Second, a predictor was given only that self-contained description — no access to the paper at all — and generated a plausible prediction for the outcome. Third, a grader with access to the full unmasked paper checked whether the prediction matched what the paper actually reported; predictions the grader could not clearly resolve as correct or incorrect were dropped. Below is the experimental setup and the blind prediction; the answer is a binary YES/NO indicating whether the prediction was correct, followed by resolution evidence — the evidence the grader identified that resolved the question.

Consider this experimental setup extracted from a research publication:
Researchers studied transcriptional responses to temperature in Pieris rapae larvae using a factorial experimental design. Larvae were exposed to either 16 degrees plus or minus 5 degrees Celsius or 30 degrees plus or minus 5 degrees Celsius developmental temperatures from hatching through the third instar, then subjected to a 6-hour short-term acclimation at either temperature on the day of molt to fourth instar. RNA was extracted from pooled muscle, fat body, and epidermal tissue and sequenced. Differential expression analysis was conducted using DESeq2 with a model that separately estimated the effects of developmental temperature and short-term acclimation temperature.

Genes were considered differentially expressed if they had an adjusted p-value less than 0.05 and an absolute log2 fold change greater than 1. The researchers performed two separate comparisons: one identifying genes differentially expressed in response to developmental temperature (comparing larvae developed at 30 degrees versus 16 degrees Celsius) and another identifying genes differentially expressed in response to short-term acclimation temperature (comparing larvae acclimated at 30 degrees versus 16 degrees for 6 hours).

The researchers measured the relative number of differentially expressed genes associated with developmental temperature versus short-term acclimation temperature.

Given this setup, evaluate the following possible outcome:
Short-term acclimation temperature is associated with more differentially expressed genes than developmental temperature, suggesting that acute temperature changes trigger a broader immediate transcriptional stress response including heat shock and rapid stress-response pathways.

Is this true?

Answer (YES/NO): NO